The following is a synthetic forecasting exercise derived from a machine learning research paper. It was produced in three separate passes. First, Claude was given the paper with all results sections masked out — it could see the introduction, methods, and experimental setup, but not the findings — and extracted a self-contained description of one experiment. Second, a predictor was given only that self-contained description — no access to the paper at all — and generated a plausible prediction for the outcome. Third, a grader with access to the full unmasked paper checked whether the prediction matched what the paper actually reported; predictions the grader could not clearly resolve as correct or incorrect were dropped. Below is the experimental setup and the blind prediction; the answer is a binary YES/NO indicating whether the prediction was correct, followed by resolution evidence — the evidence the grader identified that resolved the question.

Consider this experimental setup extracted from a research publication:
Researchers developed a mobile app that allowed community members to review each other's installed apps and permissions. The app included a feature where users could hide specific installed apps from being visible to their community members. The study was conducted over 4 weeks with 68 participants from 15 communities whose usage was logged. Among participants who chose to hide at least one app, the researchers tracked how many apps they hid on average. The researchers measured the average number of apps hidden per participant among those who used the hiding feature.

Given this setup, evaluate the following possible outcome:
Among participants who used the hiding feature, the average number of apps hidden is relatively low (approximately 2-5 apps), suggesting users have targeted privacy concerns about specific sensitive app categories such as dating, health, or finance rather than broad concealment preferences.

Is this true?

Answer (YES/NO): NO